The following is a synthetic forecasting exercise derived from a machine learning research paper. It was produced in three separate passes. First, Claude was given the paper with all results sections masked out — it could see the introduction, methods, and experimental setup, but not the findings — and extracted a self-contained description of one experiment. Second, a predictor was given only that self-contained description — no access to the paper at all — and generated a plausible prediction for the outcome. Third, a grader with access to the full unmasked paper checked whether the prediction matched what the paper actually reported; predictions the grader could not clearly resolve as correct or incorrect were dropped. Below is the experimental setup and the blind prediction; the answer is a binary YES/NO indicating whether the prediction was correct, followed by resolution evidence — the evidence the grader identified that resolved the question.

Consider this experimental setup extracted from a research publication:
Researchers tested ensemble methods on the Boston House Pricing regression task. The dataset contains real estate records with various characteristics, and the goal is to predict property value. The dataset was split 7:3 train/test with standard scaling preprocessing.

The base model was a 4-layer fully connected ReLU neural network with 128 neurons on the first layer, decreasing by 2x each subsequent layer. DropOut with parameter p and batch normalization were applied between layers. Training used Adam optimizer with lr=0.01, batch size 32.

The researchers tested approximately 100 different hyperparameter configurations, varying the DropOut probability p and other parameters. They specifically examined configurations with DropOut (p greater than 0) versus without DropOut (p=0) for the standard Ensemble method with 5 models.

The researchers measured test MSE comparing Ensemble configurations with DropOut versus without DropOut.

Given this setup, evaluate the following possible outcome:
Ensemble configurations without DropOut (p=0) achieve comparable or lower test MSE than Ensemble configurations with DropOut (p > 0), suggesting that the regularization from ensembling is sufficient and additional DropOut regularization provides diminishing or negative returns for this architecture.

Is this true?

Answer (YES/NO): YES